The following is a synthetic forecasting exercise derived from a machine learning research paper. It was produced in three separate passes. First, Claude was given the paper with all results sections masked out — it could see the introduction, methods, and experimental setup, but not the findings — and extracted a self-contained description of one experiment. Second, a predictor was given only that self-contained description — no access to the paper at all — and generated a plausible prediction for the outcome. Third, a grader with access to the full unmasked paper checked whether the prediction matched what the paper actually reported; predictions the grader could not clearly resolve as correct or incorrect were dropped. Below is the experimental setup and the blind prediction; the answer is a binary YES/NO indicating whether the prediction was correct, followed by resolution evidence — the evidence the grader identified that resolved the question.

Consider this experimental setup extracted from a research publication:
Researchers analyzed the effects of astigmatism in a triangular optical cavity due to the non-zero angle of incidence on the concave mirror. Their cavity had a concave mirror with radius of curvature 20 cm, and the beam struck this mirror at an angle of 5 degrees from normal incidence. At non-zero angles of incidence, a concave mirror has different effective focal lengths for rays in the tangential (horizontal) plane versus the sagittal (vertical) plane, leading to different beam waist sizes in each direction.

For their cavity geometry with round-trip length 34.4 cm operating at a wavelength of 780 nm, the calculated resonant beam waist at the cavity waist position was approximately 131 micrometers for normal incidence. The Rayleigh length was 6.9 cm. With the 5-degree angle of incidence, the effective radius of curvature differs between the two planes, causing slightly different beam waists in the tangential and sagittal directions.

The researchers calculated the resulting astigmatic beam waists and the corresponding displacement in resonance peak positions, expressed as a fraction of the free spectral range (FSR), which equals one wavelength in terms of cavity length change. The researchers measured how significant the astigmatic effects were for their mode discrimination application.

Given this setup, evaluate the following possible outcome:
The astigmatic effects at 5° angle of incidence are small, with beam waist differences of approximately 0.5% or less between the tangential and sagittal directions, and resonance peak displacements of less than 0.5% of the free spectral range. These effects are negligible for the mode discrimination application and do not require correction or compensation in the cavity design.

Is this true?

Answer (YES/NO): NO